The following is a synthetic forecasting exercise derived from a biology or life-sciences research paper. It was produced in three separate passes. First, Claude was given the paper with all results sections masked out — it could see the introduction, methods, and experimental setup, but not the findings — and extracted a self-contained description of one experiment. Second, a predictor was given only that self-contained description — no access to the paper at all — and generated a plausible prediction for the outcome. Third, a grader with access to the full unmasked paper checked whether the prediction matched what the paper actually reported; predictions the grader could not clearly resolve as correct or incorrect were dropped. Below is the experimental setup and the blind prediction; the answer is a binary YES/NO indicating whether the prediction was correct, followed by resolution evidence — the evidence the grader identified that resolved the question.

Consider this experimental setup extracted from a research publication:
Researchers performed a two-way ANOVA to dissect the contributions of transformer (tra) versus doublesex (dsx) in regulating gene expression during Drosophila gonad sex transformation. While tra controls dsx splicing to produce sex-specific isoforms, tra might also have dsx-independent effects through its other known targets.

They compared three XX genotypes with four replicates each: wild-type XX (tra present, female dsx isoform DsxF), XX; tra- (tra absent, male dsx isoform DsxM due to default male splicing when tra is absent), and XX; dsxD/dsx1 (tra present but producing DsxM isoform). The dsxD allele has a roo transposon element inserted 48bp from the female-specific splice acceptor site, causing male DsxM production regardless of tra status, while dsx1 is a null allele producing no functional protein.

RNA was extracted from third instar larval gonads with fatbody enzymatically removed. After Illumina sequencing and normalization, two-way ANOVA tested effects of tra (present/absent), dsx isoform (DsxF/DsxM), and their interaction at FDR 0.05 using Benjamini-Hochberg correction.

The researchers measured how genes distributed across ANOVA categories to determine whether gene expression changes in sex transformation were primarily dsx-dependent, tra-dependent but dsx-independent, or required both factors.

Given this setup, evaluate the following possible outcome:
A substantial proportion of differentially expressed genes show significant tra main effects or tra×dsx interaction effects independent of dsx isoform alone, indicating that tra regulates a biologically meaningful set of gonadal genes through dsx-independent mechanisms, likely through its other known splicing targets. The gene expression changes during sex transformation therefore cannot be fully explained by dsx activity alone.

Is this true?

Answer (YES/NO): NO